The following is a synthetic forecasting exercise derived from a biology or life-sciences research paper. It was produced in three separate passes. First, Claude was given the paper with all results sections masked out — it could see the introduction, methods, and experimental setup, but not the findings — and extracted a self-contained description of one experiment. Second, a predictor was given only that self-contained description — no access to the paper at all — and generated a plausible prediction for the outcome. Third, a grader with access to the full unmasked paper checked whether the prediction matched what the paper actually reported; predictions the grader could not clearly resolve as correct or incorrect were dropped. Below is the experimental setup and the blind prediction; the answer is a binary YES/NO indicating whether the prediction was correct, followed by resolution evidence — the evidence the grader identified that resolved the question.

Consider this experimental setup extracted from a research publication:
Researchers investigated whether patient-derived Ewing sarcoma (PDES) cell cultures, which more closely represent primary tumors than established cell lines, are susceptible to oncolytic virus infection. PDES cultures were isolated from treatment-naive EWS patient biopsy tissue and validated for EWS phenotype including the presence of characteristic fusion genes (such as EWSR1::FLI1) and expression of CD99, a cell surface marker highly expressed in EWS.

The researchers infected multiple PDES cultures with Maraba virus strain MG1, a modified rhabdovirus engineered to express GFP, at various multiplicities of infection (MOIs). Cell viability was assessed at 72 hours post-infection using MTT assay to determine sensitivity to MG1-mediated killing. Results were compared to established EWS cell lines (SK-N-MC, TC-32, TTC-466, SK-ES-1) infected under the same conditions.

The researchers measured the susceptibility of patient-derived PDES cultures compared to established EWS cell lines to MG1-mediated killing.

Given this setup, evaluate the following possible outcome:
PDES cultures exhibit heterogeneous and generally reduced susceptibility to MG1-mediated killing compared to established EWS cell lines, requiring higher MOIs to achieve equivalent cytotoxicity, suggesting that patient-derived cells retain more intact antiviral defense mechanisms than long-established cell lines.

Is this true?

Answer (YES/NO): YES